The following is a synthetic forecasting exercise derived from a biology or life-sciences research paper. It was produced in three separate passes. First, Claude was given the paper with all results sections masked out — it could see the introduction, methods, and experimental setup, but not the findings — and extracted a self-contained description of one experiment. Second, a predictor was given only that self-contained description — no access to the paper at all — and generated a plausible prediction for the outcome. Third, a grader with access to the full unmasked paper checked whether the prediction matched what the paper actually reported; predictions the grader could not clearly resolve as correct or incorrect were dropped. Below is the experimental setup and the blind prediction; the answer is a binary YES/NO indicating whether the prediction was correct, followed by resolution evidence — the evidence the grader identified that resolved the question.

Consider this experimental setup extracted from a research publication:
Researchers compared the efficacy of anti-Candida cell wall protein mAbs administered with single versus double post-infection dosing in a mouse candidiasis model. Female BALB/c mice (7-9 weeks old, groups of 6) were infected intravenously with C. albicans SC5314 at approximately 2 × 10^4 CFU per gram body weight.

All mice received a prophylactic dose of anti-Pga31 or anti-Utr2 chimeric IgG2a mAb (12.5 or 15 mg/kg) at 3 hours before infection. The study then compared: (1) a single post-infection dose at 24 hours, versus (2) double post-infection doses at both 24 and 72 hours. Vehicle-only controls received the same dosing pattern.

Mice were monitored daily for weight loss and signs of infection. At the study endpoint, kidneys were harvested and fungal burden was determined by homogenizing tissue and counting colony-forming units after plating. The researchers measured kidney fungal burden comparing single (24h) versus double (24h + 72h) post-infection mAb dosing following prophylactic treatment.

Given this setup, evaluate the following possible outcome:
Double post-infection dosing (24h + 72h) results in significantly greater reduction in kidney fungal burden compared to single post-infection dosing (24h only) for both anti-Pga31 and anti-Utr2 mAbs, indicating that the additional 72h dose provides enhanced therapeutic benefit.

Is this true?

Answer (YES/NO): NO